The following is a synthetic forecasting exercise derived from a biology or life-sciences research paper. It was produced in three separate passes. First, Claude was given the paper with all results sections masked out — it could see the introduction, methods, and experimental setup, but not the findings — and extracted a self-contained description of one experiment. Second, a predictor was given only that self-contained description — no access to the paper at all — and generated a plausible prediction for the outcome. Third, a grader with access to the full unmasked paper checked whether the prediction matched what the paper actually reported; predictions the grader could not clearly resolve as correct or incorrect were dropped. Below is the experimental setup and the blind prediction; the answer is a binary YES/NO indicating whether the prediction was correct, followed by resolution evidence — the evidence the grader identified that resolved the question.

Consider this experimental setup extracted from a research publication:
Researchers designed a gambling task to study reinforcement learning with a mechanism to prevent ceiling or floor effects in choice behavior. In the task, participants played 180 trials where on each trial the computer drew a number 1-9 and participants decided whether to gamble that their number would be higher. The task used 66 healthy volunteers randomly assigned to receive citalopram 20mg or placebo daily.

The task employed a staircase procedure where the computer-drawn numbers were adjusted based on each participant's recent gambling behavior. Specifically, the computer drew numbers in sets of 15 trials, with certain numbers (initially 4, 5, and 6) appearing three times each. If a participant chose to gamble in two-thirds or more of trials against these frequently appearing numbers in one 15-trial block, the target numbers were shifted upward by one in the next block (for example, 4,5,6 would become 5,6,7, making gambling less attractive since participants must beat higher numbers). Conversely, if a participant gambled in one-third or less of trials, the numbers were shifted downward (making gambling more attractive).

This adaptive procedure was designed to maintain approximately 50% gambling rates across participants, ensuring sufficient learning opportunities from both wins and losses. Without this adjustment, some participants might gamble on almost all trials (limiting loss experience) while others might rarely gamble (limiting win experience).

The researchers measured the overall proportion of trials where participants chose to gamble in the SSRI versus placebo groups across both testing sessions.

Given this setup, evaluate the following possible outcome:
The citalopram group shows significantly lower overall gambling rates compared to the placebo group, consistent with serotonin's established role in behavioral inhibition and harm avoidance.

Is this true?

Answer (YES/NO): NO